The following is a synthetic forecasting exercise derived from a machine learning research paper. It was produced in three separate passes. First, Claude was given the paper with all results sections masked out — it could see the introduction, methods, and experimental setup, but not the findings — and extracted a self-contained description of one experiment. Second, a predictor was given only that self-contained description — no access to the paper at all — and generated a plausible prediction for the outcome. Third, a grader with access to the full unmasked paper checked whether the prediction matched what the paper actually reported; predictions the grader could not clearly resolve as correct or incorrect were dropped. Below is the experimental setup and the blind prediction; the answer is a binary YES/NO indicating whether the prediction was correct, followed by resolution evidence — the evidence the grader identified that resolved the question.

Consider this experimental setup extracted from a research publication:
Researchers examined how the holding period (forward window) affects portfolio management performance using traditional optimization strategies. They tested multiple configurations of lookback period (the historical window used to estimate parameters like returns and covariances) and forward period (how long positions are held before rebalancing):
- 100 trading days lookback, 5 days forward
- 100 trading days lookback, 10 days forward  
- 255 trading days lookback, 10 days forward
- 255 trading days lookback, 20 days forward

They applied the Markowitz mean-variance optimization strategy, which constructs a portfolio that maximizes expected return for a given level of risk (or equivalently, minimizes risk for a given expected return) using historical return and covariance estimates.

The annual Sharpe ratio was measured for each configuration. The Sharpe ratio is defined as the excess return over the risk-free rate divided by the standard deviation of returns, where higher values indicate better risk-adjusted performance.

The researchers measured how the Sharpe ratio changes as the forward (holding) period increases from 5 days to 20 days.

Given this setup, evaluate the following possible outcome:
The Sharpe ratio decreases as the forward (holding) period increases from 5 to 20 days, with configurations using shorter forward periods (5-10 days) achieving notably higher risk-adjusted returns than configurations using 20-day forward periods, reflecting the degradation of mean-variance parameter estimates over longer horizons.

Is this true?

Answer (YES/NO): YES